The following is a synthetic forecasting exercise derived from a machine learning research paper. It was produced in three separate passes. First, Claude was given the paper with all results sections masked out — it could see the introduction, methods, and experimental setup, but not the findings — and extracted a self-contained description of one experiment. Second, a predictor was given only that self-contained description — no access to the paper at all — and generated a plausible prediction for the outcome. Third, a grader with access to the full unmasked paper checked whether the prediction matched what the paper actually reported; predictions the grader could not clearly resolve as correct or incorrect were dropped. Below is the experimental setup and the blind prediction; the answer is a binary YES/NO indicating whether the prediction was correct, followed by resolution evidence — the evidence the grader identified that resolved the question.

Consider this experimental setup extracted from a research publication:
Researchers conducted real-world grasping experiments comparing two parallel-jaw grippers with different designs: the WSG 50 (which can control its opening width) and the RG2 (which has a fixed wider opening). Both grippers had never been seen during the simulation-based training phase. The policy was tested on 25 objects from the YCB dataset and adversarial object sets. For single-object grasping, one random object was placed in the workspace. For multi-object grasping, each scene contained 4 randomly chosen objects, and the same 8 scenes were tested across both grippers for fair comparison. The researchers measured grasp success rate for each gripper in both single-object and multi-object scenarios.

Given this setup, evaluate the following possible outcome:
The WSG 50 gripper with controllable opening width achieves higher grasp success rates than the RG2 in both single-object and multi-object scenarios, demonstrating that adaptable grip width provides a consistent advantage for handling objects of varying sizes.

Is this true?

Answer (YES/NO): NO